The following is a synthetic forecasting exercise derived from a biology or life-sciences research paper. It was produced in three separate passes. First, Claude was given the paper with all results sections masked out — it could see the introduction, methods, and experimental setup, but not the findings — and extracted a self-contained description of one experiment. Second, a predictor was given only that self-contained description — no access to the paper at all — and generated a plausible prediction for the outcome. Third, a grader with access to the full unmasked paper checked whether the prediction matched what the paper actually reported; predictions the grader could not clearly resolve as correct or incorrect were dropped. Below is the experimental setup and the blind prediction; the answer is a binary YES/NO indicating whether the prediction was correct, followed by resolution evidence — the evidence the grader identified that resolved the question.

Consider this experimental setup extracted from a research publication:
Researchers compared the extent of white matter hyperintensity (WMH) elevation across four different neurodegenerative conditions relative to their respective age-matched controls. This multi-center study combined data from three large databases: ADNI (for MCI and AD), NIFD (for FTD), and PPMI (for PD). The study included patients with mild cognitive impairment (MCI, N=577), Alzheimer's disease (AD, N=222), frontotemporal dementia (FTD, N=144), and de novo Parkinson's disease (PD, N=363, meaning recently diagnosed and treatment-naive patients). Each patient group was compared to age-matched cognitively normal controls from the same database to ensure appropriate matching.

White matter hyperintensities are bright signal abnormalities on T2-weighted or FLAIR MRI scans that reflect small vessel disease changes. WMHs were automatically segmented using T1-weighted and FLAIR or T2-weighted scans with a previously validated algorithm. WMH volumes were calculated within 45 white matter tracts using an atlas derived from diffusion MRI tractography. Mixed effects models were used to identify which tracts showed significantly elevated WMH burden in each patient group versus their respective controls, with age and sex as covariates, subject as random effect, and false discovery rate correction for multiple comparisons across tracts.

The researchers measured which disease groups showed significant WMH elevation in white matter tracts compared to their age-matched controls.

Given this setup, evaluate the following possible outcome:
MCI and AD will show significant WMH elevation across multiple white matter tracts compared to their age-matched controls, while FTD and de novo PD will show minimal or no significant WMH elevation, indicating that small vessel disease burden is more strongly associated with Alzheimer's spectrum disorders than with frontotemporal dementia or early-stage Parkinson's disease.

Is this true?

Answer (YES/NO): NO